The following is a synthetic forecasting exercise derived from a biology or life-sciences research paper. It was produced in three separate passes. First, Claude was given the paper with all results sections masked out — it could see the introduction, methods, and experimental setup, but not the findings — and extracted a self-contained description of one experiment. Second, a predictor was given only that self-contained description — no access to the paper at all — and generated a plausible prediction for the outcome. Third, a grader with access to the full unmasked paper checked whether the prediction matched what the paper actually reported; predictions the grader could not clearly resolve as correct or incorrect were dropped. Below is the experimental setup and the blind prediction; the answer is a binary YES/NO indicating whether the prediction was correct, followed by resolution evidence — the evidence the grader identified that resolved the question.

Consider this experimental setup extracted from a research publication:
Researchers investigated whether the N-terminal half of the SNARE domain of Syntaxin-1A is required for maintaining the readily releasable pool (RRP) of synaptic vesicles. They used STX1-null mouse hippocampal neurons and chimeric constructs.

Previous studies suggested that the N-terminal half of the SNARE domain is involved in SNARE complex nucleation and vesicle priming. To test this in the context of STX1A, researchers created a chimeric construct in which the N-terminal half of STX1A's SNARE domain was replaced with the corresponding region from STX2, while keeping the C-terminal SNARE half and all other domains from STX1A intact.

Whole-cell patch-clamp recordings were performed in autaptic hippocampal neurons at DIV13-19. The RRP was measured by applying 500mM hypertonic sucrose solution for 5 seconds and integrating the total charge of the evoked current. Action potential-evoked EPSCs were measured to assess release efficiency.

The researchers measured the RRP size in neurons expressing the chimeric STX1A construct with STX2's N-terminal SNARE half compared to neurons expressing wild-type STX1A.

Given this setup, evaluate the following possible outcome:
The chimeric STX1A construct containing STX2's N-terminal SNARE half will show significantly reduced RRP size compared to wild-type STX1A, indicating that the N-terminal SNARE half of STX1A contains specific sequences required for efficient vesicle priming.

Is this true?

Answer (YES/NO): NO